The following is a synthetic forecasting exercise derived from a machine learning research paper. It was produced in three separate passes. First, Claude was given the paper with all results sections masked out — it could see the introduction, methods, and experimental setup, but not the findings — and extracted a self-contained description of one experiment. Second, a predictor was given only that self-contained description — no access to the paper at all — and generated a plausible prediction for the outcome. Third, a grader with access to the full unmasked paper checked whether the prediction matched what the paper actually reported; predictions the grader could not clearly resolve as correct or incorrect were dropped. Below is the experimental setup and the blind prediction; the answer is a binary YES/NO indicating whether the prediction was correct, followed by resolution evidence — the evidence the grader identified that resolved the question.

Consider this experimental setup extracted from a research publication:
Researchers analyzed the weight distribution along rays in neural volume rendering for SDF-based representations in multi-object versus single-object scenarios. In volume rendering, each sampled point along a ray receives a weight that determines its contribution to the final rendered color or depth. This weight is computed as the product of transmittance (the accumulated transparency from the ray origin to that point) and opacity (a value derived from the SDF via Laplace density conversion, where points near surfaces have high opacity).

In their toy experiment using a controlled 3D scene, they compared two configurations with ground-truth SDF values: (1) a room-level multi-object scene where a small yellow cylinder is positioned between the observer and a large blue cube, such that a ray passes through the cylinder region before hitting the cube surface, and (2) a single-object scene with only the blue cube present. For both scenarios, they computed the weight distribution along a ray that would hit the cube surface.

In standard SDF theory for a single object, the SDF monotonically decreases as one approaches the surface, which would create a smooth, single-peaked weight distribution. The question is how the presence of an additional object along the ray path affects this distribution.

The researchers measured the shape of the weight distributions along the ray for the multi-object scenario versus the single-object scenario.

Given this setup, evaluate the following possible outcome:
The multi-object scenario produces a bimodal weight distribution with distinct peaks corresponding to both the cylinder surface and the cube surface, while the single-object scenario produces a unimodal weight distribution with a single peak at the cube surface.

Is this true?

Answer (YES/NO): YES